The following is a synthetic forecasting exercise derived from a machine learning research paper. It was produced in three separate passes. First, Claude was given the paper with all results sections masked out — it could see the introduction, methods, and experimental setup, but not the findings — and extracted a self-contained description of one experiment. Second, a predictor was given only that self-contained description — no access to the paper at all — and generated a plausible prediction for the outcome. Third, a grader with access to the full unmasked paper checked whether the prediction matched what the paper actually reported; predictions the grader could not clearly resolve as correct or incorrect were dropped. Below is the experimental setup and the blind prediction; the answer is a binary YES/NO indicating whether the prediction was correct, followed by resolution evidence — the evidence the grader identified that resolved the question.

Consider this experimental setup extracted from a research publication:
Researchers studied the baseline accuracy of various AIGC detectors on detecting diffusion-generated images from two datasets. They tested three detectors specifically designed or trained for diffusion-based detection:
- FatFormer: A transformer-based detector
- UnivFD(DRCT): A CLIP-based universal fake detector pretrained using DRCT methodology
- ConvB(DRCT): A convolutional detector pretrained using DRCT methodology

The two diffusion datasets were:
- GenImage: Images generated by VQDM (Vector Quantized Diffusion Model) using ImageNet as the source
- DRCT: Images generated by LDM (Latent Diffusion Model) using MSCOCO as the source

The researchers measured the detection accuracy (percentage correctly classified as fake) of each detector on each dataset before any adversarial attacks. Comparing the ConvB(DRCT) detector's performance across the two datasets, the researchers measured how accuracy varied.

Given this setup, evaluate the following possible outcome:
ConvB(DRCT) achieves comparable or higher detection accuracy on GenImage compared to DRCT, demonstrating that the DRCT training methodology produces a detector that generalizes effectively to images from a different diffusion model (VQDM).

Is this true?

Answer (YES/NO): NO